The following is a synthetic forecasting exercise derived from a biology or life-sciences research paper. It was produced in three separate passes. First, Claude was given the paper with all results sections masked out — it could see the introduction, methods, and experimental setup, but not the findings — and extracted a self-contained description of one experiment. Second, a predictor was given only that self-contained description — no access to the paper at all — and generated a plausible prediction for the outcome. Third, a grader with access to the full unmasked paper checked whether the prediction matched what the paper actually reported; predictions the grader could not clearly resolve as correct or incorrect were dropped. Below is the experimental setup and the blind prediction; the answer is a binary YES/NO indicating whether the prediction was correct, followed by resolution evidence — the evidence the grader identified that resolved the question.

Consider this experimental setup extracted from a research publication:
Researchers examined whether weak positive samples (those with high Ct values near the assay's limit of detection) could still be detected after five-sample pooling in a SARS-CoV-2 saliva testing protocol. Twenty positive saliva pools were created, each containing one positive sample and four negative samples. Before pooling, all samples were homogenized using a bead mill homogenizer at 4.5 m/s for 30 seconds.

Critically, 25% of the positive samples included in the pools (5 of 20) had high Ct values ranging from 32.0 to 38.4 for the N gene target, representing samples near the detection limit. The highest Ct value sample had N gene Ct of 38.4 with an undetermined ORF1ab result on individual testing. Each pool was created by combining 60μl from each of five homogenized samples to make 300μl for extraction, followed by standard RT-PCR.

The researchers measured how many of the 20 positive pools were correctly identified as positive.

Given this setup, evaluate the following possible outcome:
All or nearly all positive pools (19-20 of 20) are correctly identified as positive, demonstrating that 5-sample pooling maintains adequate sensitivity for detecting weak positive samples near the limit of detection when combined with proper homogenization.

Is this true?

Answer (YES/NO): YES